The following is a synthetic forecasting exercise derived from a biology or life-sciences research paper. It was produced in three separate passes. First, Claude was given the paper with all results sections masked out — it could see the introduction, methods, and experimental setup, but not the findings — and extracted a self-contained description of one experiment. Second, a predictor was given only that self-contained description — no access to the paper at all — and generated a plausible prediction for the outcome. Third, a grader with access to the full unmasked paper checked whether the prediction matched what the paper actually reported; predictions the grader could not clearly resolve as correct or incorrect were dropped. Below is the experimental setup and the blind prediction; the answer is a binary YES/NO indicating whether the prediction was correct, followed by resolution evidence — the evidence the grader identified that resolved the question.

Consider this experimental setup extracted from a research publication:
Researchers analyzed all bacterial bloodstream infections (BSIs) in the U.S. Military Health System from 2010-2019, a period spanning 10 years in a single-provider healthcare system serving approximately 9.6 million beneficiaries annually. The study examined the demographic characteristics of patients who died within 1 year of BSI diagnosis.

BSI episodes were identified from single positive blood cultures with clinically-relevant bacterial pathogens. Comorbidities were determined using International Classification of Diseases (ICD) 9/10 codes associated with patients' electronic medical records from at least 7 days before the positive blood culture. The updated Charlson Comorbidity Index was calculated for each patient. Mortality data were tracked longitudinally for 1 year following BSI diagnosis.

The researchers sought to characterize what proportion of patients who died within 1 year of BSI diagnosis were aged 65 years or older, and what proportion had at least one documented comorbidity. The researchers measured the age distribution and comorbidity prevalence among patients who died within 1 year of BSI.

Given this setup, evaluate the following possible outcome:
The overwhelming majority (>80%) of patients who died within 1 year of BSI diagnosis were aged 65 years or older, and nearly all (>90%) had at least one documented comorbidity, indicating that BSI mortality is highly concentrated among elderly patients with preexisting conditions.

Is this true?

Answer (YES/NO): NO